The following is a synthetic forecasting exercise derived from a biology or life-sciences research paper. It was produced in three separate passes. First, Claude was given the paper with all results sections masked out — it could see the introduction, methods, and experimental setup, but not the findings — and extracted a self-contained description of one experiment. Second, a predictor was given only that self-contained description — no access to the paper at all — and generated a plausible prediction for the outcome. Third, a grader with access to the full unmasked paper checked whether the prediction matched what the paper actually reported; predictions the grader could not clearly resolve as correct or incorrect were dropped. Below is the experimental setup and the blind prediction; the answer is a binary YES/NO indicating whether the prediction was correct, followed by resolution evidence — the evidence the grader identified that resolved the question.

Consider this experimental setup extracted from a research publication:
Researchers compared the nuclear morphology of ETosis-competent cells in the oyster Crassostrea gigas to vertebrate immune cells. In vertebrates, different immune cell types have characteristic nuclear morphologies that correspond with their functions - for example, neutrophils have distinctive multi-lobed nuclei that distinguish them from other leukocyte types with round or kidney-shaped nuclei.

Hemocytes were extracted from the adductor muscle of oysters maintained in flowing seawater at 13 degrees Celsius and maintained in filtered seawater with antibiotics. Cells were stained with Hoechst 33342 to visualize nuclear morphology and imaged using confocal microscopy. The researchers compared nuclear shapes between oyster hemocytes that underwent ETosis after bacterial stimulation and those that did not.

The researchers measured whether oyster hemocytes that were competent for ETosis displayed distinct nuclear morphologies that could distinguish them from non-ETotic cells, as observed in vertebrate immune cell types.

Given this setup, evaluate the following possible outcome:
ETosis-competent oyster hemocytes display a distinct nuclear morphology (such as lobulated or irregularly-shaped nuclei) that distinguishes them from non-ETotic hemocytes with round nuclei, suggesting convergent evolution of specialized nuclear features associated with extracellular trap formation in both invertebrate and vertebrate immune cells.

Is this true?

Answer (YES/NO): NO